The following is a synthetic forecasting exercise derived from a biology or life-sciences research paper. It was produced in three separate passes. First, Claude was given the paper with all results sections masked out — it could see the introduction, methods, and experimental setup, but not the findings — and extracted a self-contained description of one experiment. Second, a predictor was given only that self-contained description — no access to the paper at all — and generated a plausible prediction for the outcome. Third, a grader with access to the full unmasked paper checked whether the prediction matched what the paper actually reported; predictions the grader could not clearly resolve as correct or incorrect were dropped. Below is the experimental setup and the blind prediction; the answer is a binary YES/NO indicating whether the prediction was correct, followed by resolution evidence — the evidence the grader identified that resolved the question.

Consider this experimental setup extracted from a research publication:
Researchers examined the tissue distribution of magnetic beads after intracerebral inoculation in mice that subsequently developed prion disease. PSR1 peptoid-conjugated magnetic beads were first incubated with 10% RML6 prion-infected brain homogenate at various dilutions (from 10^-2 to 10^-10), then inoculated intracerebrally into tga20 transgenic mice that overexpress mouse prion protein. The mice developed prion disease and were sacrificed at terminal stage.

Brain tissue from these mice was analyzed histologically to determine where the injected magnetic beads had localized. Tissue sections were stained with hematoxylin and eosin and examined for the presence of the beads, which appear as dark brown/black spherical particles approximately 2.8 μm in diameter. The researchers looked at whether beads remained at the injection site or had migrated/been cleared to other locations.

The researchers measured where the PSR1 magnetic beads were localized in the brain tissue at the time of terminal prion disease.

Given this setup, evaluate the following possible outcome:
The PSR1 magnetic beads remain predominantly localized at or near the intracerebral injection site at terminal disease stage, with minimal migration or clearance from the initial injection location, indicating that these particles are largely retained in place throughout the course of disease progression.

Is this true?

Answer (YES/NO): NO